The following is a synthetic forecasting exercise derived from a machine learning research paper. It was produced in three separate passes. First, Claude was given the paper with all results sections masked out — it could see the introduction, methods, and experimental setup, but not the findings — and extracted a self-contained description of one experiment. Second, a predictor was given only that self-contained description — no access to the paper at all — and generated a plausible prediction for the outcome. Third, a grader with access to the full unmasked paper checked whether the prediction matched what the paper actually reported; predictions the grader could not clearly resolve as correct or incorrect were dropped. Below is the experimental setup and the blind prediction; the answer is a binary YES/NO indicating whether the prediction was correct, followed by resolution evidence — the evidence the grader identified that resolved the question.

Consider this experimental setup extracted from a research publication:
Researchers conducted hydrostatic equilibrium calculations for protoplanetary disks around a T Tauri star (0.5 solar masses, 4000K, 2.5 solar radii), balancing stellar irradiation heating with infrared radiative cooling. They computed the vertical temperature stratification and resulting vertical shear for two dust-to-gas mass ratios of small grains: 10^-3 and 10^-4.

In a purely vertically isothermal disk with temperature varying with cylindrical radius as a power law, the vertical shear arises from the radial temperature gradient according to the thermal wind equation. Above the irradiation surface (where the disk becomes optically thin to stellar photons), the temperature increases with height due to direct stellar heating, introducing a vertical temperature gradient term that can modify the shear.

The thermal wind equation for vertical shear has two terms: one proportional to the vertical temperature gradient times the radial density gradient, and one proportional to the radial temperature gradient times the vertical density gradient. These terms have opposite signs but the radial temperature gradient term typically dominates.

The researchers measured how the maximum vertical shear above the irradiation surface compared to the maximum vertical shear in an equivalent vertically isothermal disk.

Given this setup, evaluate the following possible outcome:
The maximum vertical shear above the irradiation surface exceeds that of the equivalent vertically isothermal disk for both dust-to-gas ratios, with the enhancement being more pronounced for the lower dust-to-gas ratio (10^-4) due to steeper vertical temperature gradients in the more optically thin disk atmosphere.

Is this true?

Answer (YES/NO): NO